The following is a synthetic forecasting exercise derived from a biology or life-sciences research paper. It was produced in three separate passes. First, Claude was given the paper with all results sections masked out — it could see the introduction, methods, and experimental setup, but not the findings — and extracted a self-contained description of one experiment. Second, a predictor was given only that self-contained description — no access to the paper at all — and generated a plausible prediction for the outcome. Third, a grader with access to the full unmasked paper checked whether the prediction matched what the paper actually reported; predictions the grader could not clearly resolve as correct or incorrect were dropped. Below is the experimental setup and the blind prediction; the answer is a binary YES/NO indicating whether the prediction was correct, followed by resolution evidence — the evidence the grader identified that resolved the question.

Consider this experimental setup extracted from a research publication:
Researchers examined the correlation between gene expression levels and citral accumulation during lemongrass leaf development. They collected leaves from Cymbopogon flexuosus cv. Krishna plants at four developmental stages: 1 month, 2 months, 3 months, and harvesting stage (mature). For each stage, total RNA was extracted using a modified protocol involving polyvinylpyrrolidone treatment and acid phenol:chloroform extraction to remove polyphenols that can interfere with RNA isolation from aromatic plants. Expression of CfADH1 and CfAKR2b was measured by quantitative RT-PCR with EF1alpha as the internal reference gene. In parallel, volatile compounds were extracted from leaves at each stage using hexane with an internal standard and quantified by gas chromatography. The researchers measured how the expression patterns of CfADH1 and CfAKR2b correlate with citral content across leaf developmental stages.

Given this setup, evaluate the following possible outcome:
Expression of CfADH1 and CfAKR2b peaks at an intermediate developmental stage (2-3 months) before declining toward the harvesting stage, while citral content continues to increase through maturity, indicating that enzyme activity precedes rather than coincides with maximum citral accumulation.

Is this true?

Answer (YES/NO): NO